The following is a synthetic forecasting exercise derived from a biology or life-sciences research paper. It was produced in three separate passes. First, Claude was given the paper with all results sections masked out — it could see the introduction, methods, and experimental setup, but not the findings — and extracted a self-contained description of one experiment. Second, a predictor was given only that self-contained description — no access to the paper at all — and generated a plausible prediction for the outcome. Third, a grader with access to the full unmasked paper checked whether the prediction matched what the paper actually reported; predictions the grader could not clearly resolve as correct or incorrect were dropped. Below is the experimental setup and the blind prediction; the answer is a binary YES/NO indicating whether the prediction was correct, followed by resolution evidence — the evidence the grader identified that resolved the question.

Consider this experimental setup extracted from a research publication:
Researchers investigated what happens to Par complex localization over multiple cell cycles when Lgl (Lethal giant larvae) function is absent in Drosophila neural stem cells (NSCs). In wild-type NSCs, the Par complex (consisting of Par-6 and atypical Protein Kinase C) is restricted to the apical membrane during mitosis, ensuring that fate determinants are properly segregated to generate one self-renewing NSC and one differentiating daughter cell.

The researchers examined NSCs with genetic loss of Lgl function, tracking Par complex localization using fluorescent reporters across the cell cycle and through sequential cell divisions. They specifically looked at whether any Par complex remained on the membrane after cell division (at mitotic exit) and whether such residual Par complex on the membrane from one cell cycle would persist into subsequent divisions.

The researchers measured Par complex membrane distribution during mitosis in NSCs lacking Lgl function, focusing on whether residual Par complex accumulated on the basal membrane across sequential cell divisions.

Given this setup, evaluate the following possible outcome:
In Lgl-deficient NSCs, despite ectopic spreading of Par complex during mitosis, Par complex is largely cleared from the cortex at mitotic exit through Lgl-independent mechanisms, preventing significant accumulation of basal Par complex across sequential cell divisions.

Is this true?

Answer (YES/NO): NO